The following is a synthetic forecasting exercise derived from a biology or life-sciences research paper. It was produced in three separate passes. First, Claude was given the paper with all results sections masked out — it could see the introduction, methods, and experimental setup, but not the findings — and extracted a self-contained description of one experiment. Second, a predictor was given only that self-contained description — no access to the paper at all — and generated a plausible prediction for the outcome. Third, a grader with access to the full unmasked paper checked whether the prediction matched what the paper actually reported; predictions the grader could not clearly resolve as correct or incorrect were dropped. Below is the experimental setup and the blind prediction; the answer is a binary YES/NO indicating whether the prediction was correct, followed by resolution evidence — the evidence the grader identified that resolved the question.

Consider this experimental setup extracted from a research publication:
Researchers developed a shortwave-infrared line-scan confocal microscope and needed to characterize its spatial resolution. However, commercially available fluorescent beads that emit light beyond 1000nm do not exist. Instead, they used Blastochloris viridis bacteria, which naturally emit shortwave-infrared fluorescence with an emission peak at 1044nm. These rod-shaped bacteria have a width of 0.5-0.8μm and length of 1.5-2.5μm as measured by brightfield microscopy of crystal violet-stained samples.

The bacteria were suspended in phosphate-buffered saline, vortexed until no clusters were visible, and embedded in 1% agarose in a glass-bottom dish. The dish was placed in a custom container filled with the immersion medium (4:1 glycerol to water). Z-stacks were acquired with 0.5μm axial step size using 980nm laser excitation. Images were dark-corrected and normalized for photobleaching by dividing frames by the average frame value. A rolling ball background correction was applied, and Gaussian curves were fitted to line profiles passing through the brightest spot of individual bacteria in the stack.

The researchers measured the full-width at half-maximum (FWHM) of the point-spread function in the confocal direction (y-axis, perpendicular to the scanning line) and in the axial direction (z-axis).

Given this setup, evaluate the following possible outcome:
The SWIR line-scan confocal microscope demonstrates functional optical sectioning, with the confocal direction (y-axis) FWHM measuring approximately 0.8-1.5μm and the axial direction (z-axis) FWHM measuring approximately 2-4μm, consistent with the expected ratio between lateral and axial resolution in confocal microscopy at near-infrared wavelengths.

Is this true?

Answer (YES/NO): NO